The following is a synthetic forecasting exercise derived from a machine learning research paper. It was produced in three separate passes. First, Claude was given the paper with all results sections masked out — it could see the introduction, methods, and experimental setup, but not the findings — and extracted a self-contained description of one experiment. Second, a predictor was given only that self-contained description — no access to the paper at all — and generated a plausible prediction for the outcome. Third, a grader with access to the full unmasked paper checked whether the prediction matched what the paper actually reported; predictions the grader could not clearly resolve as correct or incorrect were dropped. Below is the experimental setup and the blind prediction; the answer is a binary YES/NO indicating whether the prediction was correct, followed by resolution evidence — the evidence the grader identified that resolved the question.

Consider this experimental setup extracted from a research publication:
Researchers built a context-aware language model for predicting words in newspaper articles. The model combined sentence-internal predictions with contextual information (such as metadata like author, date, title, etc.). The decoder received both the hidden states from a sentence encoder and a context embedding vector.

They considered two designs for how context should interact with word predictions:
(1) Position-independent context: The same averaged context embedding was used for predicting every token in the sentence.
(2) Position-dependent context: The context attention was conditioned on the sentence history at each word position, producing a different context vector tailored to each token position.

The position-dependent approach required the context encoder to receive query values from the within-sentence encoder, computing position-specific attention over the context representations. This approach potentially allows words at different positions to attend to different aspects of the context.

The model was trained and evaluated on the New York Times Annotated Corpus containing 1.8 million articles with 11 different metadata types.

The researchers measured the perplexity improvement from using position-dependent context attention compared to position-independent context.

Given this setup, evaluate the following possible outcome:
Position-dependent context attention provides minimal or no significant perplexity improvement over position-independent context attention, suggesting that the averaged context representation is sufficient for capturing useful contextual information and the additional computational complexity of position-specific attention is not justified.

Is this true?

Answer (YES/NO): YES